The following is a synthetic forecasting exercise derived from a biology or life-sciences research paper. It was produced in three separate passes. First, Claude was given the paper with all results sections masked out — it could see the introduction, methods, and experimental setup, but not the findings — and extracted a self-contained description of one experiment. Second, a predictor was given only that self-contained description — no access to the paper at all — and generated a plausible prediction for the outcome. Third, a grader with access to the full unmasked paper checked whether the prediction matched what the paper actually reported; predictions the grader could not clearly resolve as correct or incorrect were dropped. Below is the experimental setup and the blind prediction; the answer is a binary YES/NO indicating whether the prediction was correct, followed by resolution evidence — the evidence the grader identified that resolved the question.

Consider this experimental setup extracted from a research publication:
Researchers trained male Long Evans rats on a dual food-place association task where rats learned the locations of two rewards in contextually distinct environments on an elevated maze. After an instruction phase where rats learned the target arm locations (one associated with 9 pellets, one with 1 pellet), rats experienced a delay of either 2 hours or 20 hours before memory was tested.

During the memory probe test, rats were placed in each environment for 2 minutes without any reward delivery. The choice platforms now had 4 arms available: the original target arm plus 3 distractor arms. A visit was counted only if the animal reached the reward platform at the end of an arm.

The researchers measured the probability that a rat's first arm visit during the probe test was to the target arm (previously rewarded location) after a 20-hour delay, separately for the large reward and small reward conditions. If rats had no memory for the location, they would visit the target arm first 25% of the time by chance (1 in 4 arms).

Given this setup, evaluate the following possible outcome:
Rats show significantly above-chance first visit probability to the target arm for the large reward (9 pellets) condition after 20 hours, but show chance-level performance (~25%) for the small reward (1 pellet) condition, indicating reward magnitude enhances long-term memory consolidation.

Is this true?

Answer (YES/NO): NO